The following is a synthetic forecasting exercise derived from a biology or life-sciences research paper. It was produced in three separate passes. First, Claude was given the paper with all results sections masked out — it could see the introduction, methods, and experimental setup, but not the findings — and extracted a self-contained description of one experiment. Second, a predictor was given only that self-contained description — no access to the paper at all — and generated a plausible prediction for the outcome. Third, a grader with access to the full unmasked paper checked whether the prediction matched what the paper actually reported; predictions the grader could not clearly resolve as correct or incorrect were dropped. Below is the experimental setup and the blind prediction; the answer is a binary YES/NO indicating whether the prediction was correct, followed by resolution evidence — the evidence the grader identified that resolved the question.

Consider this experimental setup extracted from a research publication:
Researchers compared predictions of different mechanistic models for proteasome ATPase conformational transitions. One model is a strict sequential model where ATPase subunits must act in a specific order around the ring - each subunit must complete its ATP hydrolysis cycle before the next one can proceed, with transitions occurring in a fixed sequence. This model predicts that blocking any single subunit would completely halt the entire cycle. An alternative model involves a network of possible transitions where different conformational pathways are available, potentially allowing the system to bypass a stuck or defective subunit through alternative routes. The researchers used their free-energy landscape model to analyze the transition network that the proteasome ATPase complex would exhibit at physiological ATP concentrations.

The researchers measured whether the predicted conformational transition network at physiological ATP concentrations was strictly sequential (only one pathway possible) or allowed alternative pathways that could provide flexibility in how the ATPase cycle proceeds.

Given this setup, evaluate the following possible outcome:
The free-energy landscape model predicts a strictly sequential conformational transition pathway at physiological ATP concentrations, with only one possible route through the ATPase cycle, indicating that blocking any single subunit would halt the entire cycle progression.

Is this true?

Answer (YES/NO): NO